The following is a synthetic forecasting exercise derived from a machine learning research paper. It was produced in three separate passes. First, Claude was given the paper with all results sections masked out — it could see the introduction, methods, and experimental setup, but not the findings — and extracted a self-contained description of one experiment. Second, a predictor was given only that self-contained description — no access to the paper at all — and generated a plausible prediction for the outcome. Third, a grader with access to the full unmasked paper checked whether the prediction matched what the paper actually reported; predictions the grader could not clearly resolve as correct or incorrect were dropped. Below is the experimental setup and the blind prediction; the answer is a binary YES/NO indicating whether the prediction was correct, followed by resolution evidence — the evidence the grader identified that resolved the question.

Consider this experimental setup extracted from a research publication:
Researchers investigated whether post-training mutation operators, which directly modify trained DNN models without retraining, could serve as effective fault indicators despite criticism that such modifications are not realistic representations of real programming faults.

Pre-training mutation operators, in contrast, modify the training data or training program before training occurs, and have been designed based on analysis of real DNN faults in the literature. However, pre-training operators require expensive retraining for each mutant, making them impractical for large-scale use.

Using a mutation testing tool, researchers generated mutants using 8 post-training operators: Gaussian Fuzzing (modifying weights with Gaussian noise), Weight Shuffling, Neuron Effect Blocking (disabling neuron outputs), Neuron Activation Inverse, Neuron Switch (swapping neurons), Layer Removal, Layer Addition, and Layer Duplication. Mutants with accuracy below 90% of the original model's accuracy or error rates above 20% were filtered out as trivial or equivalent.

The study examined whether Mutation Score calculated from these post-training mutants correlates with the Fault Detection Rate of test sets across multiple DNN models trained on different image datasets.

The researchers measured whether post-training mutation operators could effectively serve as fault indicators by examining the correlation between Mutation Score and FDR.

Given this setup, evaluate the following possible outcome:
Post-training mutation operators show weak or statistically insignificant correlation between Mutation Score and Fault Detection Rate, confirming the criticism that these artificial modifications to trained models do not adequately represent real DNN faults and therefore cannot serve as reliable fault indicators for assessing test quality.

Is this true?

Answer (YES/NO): NO